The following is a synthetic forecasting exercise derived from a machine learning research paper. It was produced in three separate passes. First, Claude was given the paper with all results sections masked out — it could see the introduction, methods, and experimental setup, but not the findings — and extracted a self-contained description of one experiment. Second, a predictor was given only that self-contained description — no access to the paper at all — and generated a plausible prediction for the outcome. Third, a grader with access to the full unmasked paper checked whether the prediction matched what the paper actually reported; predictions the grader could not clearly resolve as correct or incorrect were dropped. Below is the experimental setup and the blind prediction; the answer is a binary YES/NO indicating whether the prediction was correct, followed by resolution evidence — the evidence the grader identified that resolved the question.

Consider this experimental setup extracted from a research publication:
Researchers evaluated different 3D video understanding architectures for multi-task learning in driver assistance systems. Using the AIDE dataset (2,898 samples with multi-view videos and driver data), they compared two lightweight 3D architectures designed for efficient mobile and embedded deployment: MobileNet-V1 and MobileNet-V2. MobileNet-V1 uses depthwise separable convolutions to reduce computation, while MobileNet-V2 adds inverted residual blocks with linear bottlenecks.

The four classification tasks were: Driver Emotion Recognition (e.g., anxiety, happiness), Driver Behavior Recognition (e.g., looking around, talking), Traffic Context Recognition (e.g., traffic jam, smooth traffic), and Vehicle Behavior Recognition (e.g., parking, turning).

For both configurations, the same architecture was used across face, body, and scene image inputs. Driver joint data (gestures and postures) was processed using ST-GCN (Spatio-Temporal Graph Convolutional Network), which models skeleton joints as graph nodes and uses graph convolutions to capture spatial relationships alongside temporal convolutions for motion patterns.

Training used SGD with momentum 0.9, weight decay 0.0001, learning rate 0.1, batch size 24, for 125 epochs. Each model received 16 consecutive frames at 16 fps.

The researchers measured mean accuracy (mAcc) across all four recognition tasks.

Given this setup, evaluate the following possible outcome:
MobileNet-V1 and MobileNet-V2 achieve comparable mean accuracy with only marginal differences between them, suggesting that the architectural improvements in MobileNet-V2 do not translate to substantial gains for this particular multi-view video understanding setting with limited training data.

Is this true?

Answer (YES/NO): NO